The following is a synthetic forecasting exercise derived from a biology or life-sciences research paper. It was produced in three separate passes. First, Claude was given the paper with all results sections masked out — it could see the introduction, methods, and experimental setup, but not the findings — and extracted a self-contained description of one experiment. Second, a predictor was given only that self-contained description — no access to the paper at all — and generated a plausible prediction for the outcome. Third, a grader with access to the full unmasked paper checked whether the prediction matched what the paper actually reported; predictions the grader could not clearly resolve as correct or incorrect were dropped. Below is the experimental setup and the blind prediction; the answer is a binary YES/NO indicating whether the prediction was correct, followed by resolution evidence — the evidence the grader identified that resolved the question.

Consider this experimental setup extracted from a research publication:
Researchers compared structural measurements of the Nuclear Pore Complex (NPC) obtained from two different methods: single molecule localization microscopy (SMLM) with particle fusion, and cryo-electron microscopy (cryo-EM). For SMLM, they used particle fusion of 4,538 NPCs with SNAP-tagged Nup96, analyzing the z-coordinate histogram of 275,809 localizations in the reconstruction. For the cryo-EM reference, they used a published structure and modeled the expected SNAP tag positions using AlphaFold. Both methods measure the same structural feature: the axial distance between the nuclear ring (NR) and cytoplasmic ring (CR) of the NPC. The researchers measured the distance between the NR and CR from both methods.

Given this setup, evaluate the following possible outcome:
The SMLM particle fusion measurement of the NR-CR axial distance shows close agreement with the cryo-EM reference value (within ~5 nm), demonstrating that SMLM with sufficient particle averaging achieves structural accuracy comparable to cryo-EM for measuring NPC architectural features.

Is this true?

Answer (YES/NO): NO